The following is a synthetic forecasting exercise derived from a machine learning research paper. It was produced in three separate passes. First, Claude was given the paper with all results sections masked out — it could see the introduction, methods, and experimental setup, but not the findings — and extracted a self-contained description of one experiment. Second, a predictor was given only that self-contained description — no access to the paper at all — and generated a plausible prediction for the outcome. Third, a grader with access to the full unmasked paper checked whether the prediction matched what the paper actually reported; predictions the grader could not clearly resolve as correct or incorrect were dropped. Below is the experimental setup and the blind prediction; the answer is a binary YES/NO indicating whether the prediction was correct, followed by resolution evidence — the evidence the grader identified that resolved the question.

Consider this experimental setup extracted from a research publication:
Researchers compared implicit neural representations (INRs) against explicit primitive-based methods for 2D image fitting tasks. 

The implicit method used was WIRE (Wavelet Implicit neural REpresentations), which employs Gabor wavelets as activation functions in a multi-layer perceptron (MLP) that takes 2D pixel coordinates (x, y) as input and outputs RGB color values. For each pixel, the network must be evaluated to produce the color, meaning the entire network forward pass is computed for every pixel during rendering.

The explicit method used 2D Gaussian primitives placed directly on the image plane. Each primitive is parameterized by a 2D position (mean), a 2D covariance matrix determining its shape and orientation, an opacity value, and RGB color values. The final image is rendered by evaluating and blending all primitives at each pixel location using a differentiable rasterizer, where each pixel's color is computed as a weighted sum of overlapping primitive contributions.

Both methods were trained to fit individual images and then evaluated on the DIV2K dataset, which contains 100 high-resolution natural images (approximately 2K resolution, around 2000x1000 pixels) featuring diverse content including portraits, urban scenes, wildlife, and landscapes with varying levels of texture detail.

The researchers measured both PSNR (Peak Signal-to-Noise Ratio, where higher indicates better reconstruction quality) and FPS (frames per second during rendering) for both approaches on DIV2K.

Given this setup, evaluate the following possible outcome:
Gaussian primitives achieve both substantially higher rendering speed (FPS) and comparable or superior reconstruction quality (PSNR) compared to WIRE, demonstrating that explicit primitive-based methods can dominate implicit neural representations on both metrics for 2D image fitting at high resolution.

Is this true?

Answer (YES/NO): YES